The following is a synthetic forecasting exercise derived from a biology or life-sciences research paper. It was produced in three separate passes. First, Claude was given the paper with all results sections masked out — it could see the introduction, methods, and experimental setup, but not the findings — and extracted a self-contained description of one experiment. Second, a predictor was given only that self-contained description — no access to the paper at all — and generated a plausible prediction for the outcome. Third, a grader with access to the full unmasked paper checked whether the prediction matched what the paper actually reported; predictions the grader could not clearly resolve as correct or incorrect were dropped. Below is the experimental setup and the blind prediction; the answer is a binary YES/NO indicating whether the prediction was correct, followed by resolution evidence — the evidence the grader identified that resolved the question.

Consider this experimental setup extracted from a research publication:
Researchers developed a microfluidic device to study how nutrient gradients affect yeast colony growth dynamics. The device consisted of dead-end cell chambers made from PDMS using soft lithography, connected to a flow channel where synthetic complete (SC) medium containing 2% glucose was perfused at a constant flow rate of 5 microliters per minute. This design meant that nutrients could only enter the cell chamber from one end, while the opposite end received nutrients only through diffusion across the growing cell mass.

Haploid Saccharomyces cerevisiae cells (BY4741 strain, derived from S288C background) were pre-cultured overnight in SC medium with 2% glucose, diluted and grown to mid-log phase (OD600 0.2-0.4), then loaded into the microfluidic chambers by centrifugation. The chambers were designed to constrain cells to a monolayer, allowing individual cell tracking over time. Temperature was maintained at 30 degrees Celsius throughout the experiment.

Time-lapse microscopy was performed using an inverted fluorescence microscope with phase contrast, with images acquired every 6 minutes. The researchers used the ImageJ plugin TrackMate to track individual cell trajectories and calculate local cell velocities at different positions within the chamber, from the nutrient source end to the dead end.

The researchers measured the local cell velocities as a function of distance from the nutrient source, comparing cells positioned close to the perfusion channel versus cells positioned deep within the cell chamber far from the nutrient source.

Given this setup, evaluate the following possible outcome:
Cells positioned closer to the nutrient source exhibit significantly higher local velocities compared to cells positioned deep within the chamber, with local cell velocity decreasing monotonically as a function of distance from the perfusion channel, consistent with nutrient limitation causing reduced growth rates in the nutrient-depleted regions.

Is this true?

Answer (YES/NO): YES